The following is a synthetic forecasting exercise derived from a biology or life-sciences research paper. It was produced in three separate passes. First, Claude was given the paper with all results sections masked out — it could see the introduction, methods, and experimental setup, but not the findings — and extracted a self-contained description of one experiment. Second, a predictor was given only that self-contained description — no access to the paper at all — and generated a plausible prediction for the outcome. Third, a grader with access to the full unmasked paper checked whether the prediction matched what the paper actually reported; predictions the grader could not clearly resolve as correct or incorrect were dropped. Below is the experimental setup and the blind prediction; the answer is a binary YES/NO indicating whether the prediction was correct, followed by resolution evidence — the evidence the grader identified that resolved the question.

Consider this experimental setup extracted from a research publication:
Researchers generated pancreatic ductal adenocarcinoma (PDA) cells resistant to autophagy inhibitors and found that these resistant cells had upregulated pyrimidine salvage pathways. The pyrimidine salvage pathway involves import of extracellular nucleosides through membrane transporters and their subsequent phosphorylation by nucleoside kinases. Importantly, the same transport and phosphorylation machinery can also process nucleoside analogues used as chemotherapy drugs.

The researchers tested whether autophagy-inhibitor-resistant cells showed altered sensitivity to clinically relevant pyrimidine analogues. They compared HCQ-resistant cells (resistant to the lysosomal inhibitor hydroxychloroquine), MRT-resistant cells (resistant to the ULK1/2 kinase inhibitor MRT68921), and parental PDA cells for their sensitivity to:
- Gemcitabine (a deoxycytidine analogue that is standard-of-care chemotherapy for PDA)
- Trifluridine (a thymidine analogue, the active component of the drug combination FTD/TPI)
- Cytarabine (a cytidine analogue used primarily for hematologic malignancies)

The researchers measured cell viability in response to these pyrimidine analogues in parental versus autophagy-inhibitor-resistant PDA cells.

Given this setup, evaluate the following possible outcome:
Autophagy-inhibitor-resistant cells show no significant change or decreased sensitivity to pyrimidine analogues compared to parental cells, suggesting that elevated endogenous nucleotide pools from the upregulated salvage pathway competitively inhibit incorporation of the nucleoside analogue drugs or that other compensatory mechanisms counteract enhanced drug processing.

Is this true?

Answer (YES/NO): NO